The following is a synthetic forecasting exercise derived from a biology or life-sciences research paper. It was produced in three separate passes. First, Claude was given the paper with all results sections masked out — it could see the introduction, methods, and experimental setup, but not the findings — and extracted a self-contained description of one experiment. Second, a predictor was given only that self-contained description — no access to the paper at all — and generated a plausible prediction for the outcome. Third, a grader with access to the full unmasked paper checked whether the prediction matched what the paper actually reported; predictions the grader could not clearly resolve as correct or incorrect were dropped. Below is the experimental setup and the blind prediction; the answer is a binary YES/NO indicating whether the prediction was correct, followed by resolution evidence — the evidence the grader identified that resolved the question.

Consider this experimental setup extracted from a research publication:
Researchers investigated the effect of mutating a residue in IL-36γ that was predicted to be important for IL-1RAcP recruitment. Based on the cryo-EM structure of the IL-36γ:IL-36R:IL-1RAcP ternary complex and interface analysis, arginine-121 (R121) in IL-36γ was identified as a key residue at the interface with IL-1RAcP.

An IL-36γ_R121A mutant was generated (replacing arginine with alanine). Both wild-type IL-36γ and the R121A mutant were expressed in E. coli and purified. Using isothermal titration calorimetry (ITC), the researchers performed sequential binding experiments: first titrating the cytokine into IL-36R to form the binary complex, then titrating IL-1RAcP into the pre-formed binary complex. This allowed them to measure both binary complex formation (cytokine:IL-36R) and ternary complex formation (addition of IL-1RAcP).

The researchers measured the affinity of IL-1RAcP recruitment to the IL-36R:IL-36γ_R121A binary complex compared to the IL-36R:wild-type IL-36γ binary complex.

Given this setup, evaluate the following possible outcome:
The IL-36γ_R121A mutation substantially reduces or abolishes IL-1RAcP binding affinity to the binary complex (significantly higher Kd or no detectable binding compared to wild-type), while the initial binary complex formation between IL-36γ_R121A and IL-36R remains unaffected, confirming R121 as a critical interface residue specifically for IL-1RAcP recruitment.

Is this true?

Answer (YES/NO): NO